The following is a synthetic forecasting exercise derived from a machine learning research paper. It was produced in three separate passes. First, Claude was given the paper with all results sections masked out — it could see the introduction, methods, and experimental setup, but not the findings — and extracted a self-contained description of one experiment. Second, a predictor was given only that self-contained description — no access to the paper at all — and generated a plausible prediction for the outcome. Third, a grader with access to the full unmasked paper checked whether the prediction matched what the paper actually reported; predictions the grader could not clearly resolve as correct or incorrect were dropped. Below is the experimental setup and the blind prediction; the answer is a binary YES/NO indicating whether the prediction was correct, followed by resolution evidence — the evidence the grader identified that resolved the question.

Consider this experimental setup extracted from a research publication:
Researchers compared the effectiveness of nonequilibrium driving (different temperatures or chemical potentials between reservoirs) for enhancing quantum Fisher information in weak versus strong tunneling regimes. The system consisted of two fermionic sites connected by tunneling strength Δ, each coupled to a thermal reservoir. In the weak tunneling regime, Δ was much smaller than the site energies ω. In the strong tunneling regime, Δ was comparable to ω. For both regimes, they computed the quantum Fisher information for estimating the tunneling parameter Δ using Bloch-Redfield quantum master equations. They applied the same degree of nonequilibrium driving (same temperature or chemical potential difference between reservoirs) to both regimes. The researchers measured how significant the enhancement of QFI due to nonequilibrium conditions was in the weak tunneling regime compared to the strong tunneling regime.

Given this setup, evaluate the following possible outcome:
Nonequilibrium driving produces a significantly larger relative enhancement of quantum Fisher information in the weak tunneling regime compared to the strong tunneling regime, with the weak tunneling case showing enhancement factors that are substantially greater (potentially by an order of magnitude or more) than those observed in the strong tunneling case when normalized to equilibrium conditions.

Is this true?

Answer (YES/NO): YES